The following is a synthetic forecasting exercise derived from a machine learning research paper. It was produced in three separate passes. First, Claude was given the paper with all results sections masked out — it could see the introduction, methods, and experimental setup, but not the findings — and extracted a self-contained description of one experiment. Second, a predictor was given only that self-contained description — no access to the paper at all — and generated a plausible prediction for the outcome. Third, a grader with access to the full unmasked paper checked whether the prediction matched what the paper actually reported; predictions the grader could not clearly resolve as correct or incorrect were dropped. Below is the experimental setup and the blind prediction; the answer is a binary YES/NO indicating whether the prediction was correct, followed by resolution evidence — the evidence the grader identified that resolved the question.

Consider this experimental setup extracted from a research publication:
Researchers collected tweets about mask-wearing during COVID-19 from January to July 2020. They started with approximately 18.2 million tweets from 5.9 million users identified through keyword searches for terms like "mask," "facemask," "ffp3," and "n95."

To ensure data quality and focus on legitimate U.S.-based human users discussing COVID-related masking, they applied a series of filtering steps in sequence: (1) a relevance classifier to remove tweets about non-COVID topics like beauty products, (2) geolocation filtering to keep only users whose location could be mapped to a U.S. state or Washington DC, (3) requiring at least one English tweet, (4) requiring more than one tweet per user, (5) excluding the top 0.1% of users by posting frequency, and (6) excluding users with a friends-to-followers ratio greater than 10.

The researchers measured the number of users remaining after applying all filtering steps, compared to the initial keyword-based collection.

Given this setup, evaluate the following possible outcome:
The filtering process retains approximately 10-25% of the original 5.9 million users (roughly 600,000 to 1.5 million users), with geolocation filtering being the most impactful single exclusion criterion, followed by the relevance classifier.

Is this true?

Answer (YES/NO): NO